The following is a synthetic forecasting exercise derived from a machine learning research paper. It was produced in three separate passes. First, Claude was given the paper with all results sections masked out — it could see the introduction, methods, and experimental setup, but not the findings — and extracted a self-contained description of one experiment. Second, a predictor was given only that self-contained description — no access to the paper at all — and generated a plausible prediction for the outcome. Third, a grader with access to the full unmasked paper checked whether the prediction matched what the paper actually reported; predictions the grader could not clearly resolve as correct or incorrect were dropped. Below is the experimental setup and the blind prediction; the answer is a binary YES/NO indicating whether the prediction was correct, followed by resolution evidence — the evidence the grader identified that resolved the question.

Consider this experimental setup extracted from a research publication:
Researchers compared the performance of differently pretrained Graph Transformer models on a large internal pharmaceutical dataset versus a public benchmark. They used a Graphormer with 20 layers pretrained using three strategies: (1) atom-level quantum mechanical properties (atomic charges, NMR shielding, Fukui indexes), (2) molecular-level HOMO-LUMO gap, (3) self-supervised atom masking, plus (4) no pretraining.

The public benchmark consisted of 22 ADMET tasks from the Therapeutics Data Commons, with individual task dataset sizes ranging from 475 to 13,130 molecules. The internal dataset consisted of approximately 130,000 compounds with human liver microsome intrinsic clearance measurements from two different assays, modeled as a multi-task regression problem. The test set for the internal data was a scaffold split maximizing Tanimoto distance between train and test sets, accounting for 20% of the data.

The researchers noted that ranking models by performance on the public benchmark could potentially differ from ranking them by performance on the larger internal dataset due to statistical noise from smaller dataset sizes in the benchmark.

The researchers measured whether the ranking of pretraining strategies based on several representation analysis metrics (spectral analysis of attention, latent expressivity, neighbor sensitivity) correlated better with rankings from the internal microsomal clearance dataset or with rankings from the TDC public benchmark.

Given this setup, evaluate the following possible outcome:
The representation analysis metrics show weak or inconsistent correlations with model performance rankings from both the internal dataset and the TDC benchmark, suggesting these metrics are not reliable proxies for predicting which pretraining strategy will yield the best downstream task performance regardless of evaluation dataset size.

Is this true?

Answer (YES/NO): NO